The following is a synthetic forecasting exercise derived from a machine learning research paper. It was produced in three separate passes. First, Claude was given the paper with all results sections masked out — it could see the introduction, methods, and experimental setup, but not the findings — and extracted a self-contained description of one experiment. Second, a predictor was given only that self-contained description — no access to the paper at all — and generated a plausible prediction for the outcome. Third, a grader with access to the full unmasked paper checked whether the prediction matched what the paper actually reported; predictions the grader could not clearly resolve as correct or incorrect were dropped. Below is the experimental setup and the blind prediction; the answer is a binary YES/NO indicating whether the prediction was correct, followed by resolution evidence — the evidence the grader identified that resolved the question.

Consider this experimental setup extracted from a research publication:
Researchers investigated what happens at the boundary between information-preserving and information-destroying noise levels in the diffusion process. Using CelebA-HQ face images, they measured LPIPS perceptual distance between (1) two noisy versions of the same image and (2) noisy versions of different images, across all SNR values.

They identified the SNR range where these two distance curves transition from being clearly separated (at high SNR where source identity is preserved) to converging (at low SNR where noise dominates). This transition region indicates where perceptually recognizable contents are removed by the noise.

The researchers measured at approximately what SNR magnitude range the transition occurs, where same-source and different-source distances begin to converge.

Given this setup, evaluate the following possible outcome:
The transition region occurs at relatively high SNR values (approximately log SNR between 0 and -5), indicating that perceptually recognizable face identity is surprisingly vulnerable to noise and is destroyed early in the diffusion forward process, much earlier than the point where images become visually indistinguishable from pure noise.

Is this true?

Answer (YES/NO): NO